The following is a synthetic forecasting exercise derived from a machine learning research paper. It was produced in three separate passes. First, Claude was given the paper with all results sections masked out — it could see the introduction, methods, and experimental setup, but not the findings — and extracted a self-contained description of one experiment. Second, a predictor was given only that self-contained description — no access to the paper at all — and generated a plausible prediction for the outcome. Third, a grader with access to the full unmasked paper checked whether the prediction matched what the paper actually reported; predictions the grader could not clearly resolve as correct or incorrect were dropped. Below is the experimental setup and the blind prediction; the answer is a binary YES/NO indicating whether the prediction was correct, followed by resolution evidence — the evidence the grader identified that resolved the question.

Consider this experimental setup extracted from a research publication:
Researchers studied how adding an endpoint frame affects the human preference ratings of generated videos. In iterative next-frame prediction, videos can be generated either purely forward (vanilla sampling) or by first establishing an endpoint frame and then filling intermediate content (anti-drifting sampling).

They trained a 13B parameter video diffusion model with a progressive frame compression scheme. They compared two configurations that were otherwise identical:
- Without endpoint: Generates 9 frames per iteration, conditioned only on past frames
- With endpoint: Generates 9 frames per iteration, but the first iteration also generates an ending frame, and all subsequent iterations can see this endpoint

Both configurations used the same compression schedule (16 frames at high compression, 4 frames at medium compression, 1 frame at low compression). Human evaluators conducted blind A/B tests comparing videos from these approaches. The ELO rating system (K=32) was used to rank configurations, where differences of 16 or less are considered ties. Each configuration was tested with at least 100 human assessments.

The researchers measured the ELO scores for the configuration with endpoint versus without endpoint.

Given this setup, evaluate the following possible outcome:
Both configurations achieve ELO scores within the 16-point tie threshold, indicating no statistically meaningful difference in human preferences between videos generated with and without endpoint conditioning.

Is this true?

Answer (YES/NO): NO